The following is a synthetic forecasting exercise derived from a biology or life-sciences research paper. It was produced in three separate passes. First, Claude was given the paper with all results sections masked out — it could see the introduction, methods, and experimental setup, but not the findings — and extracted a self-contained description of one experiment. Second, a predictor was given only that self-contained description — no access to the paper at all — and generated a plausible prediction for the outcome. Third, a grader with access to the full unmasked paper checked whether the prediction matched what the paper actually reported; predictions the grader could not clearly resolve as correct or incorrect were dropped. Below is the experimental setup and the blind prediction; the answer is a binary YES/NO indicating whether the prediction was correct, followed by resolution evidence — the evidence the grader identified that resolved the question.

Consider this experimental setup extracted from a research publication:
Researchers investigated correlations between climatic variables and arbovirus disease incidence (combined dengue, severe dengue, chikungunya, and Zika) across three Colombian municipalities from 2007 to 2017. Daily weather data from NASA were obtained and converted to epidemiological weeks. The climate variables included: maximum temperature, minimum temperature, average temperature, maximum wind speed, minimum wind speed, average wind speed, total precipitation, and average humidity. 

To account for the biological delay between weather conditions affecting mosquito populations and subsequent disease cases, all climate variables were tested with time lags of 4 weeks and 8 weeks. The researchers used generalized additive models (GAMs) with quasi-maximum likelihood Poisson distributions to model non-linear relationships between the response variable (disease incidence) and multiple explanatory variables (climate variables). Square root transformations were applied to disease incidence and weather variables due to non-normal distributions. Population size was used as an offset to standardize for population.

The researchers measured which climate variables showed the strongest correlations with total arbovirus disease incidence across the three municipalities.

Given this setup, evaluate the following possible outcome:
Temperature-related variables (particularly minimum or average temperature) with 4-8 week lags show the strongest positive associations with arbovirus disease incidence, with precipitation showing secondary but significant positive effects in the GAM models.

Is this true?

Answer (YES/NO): NO